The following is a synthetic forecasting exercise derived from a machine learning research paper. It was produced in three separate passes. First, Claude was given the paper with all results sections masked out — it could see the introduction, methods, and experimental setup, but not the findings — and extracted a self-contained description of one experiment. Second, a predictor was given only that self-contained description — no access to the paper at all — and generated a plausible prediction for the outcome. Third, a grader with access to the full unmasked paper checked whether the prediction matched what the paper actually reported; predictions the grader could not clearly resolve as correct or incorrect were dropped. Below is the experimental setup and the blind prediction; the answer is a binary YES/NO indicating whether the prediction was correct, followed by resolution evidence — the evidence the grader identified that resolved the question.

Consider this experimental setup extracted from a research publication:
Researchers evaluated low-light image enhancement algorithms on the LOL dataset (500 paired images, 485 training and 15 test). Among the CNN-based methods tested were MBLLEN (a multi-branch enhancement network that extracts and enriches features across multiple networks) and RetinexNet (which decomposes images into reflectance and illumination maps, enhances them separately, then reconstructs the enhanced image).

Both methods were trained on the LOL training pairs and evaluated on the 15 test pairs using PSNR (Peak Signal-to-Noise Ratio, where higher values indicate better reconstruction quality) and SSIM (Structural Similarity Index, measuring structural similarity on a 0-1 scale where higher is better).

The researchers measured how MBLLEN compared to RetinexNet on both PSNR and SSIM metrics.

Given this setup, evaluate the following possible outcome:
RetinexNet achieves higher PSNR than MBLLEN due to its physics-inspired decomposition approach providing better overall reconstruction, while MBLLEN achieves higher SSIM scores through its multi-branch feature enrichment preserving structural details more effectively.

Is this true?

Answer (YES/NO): NO